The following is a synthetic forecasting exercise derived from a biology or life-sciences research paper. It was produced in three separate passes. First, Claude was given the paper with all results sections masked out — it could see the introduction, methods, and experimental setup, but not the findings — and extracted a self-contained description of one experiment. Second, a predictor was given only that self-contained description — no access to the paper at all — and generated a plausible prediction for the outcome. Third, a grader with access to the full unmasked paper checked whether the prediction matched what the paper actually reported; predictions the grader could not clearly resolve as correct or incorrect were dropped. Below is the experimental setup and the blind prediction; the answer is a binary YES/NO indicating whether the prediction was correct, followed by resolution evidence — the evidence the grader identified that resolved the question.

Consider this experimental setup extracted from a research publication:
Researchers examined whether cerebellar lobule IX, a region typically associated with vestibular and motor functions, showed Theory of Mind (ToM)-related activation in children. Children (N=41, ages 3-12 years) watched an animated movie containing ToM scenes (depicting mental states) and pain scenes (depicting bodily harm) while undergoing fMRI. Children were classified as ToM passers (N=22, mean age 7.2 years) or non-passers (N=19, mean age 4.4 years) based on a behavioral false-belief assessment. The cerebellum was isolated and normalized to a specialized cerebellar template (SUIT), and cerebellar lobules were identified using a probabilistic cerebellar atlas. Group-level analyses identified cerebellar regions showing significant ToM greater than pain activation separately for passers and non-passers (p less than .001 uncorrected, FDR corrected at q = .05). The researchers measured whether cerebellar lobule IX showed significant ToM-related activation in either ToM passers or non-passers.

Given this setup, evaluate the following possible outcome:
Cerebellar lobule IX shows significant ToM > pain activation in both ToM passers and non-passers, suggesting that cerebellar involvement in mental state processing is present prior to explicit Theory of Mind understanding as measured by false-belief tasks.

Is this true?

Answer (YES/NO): YES